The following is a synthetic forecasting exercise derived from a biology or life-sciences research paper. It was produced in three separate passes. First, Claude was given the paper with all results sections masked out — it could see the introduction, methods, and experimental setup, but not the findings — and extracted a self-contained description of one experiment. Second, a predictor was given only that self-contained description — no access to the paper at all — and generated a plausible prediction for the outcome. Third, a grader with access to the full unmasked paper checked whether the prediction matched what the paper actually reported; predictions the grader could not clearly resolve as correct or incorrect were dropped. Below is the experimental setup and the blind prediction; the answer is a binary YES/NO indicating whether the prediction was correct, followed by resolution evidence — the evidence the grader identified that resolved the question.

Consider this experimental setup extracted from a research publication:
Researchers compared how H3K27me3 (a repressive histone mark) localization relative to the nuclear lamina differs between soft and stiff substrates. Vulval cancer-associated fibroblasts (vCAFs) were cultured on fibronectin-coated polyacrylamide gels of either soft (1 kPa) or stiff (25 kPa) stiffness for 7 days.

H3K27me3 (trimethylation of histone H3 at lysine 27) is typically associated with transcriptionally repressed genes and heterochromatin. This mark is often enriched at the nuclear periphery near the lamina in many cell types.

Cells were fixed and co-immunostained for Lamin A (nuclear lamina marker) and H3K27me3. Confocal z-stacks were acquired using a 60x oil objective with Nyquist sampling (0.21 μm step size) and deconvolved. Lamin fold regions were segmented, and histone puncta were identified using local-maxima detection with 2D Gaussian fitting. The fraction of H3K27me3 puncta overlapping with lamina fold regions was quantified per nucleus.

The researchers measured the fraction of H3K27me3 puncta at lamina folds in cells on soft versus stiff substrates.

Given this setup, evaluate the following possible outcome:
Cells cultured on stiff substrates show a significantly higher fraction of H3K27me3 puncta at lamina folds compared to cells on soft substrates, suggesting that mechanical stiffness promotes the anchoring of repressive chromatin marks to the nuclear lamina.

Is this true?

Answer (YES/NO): NO